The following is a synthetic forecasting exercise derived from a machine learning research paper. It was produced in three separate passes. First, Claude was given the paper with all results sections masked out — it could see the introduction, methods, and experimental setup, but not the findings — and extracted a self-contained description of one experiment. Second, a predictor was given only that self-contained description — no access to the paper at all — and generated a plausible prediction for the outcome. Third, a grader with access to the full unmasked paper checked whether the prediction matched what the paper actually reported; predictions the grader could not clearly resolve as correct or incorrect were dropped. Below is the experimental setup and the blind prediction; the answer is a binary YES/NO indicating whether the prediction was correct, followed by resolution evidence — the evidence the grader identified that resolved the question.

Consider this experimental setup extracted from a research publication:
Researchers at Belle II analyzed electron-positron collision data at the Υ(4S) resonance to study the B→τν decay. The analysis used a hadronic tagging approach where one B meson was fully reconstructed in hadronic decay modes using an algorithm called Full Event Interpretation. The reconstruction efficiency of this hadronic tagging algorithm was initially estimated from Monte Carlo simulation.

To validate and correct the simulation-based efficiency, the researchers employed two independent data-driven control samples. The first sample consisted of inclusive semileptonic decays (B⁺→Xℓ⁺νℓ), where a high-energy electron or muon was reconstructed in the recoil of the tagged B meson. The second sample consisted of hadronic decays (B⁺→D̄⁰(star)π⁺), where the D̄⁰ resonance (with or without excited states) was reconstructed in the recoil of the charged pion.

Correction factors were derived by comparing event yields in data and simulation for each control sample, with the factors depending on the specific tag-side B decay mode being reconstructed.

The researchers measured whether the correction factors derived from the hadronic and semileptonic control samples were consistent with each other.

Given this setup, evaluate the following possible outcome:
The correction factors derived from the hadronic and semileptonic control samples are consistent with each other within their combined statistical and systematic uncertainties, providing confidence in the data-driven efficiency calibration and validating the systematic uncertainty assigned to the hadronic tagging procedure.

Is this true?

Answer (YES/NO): YES